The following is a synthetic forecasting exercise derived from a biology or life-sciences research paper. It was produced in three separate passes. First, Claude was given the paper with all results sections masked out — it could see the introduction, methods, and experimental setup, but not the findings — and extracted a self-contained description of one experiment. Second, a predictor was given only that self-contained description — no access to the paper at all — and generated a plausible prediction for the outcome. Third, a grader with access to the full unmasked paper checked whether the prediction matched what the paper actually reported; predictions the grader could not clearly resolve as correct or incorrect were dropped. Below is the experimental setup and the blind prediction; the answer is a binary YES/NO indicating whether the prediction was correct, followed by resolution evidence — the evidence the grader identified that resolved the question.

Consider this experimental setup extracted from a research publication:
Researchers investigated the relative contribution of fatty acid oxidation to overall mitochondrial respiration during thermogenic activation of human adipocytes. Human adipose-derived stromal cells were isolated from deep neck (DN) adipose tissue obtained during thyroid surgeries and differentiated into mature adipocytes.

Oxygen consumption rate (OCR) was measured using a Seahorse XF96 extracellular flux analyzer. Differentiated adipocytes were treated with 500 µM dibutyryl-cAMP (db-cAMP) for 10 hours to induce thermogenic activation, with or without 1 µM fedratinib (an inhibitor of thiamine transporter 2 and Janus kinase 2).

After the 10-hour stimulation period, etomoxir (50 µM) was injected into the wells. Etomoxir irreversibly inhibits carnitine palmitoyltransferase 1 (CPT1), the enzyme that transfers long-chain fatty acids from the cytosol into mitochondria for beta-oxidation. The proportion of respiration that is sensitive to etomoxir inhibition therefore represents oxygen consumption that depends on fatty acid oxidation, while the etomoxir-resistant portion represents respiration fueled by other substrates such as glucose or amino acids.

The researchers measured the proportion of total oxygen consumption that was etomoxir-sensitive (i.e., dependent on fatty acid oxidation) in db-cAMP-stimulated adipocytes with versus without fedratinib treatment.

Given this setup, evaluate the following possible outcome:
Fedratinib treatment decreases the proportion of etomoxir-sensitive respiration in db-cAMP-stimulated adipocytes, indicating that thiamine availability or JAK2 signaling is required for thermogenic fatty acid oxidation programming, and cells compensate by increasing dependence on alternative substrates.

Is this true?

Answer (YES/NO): NO